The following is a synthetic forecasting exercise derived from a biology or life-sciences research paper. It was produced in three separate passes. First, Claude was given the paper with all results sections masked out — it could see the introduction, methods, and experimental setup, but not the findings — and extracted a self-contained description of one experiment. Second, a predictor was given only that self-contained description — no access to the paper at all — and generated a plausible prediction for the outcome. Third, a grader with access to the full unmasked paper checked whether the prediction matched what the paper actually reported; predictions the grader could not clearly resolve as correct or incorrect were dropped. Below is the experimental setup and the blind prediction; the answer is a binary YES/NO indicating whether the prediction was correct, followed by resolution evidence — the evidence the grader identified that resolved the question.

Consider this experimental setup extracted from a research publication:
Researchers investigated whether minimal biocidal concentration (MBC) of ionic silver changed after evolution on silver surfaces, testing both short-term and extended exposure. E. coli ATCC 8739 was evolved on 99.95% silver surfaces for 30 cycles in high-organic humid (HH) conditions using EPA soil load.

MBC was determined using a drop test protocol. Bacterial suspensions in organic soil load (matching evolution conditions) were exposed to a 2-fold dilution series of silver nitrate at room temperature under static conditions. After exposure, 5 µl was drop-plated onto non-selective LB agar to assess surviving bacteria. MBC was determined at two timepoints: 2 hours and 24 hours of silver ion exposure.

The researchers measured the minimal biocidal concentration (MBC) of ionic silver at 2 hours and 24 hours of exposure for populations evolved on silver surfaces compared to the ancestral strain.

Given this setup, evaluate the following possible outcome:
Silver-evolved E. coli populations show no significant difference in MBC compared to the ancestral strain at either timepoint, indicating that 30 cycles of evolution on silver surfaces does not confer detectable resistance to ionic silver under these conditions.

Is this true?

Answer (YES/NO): NO